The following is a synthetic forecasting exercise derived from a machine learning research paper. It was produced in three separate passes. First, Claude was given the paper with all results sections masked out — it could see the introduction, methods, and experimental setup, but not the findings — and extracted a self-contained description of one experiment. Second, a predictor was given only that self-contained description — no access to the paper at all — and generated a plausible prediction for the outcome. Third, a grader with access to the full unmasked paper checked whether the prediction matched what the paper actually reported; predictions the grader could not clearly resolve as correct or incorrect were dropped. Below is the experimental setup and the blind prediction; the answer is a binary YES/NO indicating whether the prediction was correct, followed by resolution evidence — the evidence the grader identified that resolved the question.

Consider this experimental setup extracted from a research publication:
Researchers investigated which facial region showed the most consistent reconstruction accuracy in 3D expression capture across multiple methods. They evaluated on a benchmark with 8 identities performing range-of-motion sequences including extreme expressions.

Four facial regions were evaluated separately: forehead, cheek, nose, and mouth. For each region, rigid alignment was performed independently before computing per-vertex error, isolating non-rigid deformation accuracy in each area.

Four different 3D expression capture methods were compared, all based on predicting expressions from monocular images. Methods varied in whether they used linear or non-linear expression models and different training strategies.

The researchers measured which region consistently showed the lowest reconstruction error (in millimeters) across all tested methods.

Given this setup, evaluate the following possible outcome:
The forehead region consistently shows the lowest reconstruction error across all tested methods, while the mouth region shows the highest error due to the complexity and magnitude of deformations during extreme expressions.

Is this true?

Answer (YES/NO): NO